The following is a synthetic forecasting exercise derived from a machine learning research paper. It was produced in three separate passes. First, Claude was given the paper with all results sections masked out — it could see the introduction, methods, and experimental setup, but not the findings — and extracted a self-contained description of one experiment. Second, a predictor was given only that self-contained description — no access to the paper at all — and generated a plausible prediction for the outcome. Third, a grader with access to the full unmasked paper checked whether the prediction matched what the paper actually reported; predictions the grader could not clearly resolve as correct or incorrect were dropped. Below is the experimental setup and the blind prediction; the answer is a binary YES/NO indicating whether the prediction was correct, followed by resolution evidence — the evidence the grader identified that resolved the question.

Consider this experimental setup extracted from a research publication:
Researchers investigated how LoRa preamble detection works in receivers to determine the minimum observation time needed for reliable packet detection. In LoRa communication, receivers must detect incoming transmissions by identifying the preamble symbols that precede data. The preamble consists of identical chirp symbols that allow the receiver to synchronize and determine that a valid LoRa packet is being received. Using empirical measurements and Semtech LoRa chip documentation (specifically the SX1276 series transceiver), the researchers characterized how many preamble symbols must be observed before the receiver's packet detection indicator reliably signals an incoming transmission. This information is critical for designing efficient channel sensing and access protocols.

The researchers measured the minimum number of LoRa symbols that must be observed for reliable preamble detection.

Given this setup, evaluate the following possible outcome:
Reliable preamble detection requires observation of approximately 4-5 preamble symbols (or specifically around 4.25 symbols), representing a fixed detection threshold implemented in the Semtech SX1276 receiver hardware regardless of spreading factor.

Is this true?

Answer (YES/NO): NO